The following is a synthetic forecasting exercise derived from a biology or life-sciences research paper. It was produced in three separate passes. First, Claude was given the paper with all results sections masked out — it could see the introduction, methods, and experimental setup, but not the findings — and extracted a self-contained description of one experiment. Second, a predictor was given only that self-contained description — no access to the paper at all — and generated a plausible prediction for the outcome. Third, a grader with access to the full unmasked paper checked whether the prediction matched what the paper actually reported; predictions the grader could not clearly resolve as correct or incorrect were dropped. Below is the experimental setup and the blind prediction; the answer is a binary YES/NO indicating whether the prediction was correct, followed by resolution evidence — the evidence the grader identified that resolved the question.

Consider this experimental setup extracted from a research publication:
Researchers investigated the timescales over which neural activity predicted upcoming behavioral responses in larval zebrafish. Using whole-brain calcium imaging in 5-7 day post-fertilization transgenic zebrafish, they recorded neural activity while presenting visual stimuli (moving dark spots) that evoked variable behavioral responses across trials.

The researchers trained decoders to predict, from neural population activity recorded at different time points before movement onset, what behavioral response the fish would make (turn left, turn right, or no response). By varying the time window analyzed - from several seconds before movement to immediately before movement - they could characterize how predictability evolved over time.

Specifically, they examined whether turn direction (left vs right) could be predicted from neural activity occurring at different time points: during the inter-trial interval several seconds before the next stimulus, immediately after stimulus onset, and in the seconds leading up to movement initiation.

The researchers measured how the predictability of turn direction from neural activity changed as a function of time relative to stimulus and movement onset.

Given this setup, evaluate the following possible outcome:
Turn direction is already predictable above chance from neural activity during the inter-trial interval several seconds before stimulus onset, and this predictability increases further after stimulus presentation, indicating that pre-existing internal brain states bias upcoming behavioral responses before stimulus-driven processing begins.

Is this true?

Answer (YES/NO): NO